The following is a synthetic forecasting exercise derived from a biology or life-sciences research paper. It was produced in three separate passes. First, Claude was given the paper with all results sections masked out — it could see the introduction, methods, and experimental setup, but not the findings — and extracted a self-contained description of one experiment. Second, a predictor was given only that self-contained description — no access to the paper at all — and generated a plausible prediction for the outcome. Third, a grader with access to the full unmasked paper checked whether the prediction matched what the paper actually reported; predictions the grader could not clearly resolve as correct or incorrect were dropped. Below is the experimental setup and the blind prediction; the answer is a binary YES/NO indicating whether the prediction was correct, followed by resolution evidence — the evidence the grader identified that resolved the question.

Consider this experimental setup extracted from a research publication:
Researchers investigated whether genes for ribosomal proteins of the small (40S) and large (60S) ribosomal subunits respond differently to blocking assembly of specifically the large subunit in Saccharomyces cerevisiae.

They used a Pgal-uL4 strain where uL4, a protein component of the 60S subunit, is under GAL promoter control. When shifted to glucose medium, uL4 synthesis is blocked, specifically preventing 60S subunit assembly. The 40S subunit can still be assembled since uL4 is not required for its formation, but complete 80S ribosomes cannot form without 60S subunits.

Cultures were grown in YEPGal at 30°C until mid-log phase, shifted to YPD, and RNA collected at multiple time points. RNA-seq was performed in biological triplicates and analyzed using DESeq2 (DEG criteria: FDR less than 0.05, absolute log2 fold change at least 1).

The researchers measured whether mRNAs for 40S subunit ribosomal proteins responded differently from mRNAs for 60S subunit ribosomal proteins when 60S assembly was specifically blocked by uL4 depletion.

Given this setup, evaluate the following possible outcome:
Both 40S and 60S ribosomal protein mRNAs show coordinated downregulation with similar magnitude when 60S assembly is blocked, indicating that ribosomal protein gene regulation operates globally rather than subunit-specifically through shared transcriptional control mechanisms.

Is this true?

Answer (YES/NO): NO